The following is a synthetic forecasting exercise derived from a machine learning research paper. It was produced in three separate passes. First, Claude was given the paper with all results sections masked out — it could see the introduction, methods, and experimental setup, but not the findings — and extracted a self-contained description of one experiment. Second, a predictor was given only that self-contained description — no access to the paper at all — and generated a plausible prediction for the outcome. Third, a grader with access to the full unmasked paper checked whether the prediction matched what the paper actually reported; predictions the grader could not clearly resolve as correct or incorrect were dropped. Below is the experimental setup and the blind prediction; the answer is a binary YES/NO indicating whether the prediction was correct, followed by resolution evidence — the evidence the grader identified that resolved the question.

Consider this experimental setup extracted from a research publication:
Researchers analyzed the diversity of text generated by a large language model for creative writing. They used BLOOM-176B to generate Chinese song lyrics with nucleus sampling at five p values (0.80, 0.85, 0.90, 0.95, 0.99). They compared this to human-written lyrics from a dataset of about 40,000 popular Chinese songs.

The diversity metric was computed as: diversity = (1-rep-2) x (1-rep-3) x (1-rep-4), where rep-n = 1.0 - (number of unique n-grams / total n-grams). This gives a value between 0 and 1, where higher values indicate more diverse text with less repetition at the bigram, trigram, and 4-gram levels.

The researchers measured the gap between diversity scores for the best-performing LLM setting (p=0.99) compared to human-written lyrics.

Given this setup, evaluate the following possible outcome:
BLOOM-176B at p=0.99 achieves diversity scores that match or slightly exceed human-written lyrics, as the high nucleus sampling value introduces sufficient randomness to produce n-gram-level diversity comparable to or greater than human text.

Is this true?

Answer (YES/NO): NO